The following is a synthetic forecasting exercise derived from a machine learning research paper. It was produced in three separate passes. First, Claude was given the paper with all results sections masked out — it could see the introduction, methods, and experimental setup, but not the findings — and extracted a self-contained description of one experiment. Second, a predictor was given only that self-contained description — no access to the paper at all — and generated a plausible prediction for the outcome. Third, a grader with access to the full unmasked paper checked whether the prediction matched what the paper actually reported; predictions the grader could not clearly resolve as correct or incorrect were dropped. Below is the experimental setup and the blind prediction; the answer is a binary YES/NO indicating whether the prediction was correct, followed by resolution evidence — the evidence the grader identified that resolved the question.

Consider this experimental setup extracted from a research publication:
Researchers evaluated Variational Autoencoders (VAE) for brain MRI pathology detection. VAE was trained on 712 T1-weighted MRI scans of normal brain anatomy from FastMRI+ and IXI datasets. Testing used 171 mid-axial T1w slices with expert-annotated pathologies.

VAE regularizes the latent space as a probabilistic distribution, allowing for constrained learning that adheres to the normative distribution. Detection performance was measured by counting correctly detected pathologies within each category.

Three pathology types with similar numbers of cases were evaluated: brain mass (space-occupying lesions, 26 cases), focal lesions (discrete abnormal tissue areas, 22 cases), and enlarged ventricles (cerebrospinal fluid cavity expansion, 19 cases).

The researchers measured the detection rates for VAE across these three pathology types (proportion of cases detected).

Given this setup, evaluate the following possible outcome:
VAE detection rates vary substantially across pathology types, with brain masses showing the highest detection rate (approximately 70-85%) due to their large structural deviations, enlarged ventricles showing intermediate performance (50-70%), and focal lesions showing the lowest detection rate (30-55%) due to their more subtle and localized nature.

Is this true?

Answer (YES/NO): NO